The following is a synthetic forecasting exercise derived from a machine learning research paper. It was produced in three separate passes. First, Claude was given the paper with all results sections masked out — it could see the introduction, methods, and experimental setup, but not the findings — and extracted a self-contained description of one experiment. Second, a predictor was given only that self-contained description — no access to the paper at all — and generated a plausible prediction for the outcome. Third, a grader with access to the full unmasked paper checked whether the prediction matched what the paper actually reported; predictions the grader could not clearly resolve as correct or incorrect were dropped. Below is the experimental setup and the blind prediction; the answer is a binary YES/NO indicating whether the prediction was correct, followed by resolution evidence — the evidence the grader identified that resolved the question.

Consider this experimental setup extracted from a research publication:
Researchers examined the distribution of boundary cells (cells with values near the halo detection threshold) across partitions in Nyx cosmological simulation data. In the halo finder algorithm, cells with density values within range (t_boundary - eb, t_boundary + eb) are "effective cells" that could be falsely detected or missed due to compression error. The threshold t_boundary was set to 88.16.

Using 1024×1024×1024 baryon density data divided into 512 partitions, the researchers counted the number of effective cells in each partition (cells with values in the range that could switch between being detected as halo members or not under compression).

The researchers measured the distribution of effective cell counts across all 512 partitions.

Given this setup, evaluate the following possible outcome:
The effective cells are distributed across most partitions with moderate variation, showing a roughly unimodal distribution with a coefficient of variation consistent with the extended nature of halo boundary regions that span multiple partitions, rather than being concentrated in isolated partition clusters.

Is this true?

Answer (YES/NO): NO